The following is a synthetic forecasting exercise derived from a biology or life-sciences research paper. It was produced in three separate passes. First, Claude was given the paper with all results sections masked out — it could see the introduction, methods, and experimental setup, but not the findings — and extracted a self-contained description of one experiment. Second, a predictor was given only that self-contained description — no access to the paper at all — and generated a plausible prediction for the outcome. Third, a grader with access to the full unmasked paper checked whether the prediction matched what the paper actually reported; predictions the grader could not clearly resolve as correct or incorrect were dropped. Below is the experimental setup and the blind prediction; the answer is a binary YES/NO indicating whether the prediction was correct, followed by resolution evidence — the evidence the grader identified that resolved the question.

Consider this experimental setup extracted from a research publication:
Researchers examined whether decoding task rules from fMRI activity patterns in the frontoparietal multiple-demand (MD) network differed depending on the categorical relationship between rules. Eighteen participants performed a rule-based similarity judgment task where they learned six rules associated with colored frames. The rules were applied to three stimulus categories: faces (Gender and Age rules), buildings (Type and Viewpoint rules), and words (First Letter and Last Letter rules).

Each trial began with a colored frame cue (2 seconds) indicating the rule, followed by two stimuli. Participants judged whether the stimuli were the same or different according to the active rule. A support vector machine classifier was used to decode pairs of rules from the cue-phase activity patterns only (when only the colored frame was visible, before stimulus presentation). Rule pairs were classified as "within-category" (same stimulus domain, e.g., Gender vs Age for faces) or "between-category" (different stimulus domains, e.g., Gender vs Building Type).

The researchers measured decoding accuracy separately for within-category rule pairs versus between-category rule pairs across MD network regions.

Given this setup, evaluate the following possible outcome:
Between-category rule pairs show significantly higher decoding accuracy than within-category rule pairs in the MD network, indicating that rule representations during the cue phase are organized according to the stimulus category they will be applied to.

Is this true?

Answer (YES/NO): NO